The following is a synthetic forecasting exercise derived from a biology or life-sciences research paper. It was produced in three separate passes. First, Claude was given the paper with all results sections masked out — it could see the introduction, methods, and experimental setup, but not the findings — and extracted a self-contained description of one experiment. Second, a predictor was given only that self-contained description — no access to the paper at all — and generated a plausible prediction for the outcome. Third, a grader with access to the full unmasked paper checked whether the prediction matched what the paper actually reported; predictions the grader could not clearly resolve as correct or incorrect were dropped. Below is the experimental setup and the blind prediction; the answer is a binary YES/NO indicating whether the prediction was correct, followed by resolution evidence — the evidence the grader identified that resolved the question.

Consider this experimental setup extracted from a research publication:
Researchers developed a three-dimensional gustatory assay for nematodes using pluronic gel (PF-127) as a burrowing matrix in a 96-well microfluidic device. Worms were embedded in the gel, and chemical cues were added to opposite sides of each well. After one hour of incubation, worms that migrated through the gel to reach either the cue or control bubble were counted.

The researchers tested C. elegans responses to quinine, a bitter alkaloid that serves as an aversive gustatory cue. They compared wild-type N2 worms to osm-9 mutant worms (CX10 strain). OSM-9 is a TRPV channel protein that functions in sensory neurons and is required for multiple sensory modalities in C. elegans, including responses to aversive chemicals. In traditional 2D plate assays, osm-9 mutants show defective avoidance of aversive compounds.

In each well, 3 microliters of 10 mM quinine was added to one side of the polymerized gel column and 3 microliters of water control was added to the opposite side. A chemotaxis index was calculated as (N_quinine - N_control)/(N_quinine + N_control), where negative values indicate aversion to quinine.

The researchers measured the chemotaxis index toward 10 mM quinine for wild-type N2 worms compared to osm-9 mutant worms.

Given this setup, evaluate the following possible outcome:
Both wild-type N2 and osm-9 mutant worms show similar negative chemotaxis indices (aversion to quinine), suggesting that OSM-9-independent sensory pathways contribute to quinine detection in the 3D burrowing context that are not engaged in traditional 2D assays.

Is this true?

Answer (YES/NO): NO